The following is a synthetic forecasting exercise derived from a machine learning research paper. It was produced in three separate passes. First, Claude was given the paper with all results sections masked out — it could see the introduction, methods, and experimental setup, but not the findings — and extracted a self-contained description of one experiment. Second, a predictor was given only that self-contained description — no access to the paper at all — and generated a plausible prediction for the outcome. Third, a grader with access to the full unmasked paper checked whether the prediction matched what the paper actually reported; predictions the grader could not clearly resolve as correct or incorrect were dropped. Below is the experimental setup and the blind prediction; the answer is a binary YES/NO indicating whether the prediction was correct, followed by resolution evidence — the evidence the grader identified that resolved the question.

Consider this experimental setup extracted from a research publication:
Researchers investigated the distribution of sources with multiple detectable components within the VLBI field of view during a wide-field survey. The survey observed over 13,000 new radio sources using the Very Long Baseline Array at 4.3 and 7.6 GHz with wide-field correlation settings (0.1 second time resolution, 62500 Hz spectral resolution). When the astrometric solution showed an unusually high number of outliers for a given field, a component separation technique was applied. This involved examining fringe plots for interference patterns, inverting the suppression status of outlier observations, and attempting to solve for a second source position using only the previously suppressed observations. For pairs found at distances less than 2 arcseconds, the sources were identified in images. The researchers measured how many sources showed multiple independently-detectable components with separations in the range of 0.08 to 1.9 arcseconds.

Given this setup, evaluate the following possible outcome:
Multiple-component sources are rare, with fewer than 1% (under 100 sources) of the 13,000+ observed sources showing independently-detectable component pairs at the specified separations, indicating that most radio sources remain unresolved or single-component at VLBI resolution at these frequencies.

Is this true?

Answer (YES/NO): YES